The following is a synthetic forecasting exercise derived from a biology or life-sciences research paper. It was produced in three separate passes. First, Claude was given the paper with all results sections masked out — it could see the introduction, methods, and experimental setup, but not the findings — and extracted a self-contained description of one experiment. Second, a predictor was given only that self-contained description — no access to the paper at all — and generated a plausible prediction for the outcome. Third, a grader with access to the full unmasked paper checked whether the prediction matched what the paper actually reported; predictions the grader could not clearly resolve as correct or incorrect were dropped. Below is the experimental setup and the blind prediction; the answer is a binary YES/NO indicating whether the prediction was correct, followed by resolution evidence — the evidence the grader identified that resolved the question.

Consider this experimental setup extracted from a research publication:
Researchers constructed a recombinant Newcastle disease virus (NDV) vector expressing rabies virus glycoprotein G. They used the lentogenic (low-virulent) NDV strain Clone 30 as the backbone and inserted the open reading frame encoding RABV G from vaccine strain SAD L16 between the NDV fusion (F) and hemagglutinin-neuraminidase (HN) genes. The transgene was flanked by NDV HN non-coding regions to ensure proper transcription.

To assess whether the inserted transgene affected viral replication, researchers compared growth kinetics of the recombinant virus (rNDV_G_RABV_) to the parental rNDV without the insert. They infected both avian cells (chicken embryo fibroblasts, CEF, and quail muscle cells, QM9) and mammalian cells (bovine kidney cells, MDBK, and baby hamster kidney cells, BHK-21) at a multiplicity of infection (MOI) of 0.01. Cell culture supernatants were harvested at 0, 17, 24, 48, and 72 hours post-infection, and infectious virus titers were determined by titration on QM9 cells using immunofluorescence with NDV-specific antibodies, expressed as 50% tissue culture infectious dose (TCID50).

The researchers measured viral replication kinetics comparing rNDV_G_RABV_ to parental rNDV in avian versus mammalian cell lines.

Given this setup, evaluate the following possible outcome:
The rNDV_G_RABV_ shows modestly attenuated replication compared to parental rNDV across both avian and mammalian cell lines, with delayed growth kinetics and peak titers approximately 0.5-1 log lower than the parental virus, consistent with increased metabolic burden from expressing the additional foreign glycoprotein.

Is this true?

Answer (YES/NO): NO